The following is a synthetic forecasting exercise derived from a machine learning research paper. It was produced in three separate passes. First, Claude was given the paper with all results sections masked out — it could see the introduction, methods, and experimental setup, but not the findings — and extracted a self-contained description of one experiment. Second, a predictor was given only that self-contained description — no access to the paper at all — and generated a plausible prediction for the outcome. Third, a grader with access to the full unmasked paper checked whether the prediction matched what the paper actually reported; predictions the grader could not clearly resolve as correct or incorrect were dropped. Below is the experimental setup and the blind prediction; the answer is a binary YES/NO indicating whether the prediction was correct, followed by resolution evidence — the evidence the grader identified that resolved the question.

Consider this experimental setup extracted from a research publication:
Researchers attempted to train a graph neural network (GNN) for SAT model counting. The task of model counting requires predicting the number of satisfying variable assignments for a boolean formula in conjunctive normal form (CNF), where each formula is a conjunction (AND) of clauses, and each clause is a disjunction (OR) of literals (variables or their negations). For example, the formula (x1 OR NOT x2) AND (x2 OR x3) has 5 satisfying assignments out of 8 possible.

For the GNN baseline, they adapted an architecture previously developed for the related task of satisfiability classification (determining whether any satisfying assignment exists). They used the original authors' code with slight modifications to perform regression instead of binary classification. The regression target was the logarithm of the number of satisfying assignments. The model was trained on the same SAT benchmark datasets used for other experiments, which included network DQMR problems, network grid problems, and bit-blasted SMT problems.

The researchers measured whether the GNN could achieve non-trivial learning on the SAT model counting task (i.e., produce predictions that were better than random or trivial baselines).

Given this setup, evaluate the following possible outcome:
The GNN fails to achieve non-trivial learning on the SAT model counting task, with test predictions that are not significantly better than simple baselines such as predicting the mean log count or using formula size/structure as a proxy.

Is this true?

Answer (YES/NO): YES